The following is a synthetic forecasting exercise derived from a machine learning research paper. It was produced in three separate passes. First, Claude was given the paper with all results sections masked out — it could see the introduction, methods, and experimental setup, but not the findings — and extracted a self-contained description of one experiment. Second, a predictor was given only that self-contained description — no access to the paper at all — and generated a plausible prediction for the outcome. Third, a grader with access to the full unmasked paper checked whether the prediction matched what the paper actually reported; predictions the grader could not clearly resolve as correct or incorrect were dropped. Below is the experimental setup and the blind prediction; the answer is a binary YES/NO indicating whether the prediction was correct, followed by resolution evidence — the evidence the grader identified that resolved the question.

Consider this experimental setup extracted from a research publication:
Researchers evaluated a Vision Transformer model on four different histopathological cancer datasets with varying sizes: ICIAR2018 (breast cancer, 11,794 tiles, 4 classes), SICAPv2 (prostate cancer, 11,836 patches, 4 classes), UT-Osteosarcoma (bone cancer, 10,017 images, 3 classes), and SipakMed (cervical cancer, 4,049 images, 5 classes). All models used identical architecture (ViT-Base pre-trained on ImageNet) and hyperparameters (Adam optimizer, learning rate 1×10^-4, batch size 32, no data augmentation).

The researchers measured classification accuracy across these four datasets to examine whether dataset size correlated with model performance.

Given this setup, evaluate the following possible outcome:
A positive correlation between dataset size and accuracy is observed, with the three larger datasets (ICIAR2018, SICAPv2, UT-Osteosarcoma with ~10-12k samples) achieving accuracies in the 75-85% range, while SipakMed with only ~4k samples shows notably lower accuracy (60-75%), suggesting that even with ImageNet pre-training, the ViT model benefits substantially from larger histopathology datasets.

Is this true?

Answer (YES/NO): NO